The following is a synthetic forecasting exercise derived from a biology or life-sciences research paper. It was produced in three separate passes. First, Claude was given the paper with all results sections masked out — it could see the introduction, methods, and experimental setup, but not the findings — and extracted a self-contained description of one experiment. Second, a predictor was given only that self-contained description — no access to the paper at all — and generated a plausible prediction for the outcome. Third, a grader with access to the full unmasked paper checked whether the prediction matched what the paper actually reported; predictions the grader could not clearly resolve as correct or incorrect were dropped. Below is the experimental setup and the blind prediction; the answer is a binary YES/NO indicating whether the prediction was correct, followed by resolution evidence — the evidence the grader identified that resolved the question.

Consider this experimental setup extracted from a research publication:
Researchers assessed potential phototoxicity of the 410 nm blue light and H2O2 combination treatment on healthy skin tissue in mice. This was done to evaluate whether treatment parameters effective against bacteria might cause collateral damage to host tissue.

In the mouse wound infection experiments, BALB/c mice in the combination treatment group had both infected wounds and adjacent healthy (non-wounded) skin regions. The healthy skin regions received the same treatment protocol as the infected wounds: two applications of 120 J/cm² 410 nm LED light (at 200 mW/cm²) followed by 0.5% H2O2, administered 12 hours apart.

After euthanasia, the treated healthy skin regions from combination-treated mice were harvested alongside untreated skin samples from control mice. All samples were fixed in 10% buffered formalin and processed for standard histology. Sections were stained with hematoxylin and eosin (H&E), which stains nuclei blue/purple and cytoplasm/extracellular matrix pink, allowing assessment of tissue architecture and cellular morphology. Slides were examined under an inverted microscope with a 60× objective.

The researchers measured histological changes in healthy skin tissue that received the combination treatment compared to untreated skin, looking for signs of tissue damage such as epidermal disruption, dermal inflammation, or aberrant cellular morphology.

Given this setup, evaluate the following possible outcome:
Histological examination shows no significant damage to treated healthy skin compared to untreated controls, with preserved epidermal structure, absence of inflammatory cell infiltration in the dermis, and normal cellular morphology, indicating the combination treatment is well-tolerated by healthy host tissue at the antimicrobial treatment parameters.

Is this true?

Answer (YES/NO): YES